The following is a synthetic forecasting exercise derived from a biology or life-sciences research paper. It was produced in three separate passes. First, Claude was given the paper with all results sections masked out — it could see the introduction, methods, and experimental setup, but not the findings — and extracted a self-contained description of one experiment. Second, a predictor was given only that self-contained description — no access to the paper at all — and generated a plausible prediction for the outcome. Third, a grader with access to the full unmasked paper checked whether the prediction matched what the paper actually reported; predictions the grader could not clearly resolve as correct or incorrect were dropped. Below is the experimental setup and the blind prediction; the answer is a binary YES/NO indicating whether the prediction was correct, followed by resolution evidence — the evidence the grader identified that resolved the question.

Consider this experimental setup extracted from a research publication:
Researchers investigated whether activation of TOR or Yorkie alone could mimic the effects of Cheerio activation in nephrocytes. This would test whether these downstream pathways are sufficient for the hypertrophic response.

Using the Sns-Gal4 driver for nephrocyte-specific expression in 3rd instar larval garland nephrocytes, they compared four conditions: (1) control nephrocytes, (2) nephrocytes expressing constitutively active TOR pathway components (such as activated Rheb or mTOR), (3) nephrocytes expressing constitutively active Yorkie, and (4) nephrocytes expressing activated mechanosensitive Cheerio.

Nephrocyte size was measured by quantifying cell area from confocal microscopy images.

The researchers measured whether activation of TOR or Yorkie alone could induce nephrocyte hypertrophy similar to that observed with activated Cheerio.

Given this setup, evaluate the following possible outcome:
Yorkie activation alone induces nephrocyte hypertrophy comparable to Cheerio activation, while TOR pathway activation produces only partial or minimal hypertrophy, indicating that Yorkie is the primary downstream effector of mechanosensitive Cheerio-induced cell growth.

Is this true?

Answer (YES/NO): NO